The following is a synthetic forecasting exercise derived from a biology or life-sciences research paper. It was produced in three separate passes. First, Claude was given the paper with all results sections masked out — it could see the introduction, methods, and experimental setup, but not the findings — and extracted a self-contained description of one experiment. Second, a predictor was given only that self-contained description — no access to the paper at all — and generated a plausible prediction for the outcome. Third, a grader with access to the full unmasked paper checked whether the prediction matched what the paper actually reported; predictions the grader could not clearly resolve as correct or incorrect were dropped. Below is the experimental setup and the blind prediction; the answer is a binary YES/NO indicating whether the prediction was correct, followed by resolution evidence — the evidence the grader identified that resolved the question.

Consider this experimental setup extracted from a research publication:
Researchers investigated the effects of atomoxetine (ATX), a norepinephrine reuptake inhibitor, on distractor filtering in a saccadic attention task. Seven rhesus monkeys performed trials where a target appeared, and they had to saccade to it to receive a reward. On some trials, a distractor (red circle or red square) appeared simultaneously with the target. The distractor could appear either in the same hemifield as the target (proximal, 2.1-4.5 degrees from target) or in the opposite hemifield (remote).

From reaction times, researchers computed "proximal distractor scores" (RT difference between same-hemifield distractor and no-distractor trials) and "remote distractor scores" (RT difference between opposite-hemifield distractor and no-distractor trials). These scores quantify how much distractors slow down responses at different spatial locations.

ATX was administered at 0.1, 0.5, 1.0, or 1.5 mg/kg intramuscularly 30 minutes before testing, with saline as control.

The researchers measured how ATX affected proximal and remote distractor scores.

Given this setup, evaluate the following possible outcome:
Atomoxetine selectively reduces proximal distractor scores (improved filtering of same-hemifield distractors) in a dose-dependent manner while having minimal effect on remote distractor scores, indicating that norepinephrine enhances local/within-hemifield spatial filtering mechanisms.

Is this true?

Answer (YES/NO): NO